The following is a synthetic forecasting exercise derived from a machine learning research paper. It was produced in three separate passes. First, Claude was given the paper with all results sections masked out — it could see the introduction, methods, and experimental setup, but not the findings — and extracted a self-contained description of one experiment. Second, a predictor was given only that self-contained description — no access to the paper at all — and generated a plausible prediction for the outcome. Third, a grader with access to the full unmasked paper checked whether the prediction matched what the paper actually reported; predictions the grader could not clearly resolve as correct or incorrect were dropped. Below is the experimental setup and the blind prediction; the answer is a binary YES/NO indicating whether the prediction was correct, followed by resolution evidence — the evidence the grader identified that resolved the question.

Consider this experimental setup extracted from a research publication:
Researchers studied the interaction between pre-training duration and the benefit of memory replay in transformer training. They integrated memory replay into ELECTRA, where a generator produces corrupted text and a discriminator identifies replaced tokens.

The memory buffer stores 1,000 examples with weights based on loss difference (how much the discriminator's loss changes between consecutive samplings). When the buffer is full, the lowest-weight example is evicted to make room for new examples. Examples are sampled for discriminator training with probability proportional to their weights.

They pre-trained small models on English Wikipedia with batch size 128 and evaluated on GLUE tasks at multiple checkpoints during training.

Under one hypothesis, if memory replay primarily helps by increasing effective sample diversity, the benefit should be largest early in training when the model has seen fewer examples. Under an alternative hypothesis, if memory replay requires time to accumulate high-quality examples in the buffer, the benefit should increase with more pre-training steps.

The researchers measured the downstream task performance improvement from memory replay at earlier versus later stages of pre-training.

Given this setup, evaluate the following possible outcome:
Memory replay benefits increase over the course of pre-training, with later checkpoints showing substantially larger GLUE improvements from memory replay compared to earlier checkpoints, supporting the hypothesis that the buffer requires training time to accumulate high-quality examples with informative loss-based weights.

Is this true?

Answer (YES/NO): YES